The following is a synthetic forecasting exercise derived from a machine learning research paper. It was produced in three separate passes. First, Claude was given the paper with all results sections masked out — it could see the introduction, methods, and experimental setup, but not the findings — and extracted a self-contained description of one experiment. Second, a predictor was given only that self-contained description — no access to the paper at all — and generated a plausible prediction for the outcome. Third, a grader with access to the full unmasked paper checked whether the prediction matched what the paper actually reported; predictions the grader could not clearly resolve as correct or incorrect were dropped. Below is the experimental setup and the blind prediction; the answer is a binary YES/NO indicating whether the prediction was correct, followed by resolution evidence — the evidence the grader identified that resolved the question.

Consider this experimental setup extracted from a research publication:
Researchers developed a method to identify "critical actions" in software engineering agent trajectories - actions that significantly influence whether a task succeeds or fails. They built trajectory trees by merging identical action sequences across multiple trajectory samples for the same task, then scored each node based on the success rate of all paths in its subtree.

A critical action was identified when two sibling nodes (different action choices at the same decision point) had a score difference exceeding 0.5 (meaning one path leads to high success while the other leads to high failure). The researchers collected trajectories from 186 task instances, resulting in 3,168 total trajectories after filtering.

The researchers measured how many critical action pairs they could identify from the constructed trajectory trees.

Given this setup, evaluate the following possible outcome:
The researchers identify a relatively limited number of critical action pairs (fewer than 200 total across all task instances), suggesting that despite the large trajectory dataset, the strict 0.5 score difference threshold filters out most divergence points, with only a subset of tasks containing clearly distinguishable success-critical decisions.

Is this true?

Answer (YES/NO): NO